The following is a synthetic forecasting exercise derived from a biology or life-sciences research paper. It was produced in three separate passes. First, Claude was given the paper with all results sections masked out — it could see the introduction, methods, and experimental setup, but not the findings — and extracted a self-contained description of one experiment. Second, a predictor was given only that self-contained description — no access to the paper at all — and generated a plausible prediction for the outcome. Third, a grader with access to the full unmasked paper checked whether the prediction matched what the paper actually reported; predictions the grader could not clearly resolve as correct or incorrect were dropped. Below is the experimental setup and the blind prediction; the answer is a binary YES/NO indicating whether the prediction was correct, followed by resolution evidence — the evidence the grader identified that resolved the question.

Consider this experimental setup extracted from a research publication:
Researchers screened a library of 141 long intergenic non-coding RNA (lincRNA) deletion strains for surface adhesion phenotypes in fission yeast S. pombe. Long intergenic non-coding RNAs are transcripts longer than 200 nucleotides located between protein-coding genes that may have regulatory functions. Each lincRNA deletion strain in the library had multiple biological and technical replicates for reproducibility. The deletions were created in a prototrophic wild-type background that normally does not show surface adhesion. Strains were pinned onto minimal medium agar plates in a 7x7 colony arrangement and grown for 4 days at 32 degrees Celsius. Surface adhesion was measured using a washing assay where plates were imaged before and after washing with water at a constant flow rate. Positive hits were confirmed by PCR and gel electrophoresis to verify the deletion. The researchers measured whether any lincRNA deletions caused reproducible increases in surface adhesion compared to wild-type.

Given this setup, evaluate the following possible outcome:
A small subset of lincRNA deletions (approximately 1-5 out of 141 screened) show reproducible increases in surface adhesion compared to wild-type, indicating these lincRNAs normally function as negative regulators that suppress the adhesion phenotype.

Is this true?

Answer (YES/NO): NO